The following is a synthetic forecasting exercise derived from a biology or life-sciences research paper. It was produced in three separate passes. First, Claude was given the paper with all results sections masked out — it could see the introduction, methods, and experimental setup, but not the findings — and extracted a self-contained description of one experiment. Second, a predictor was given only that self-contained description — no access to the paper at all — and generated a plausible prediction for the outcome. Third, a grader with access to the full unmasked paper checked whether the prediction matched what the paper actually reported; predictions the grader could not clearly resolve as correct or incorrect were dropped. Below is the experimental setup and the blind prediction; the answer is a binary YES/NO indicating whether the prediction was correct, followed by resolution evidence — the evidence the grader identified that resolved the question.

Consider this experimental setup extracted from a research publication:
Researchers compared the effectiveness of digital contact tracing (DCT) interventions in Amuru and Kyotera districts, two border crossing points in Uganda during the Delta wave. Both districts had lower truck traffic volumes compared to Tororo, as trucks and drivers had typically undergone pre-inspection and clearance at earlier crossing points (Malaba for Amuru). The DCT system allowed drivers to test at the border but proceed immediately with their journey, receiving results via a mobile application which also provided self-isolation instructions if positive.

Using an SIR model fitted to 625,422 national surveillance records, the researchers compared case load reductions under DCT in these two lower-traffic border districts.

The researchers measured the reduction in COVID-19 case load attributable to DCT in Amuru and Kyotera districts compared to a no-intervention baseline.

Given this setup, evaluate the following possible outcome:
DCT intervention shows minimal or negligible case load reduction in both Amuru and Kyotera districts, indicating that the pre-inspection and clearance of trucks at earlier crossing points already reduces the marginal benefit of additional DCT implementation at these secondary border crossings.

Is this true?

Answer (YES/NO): NO